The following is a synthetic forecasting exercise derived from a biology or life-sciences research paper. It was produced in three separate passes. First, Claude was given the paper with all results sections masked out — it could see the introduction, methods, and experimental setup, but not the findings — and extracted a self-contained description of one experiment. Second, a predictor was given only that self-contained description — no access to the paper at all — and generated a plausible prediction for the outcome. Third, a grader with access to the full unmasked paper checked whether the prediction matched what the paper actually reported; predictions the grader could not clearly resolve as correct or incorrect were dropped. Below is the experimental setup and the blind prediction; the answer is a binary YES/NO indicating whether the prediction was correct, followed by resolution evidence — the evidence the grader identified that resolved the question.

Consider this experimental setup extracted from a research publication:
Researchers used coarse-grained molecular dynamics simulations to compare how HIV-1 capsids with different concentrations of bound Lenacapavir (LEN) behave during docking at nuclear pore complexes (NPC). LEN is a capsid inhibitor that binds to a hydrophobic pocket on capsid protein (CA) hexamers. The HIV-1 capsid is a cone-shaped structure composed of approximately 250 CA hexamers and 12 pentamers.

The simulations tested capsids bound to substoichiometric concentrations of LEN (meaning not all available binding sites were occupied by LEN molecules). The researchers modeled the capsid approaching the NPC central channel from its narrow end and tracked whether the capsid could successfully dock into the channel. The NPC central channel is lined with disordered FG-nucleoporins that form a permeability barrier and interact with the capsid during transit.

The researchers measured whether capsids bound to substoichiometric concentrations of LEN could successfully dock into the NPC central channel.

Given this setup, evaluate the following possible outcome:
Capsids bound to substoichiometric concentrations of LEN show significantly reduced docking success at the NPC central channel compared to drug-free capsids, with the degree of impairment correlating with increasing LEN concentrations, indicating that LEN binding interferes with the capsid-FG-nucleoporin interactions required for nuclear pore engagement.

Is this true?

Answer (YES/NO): NO